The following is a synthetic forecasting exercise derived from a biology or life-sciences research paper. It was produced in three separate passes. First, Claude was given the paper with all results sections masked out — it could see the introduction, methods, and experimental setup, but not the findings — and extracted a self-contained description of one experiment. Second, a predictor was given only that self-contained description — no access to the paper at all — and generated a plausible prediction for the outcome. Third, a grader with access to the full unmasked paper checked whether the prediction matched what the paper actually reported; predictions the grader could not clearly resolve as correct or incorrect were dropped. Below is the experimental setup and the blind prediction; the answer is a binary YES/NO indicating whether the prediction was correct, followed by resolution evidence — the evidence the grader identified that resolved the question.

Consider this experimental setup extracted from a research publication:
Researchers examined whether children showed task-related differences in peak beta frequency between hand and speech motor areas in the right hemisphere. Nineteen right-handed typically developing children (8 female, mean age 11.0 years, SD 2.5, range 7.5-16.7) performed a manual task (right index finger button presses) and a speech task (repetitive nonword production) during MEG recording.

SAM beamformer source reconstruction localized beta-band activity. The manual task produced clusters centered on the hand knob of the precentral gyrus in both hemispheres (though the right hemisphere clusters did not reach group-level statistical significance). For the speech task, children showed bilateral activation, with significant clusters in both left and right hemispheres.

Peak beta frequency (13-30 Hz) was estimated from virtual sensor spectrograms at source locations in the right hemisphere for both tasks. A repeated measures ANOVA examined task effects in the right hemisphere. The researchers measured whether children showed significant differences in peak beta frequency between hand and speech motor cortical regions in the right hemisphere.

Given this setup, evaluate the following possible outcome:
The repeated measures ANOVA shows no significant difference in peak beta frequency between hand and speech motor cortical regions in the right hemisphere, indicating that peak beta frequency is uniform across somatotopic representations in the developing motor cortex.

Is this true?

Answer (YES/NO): NO